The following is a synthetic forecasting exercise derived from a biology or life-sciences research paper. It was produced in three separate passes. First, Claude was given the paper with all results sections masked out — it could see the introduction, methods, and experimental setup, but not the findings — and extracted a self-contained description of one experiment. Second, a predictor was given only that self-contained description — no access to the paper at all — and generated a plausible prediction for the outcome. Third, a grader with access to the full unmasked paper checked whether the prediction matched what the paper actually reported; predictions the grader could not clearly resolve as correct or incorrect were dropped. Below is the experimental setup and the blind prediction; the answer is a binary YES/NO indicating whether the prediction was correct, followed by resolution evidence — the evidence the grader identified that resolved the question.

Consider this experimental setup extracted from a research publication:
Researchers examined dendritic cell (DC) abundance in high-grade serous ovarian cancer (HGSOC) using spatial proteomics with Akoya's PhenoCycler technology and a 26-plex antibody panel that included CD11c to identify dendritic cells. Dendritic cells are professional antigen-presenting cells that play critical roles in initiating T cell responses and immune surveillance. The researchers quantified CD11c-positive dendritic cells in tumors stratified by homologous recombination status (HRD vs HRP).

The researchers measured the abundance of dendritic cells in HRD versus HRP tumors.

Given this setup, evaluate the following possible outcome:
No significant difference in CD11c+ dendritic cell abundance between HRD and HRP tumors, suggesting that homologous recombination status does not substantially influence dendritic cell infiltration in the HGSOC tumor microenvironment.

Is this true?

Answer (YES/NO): NO